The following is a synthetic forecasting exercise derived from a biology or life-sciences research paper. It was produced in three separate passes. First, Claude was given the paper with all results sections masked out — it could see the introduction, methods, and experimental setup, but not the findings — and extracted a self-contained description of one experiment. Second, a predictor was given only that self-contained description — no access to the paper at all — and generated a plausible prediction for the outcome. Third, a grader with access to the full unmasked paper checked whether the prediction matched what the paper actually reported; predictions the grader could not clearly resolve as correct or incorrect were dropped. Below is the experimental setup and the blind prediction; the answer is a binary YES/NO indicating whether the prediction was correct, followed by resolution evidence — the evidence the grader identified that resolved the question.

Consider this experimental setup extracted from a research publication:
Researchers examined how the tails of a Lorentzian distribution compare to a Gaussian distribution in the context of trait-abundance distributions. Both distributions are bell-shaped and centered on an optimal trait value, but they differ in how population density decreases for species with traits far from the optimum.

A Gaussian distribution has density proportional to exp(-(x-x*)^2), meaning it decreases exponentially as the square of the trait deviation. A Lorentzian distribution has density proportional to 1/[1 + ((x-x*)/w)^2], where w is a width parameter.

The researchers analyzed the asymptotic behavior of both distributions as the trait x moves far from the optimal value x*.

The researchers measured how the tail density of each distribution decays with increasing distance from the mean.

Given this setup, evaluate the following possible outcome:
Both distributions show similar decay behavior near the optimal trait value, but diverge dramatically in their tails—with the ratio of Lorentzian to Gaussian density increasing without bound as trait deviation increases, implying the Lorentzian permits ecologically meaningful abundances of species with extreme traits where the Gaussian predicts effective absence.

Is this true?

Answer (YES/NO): YES